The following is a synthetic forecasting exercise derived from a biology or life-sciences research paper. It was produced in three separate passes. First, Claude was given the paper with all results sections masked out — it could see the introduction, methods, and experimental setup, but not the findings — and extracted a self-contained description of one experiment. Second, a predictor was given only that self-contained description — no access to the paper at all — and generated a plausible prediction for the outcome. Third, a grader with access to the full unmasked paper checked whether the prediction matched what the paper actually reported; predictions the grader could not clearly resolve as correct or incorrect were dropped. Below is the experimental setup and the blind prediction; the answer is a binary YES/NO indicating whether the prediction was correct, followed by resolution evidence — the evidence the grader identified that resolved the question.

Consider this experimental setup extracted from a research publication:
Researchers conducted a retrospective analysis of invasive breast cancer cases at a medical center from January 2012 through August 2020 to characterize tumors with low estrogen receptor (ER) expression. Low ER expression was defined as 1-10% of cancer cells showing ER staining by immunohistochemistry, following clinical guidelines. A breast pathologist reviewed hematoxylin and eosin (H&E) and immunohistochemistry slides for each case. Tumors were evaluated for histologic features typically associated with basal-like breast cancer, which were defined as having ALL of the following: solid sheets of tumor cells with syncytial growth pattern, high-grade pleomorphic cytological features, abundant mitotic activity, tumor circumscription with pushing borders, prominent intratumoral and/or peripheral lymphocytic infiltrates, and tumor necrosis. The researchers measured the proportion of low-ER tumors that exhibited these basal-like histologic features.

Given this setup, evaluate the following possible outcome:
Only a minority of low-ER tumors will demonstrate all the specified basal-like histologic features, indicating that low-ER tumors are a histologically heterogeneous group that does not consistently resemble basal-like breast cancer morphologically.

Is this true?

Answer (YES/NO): NO